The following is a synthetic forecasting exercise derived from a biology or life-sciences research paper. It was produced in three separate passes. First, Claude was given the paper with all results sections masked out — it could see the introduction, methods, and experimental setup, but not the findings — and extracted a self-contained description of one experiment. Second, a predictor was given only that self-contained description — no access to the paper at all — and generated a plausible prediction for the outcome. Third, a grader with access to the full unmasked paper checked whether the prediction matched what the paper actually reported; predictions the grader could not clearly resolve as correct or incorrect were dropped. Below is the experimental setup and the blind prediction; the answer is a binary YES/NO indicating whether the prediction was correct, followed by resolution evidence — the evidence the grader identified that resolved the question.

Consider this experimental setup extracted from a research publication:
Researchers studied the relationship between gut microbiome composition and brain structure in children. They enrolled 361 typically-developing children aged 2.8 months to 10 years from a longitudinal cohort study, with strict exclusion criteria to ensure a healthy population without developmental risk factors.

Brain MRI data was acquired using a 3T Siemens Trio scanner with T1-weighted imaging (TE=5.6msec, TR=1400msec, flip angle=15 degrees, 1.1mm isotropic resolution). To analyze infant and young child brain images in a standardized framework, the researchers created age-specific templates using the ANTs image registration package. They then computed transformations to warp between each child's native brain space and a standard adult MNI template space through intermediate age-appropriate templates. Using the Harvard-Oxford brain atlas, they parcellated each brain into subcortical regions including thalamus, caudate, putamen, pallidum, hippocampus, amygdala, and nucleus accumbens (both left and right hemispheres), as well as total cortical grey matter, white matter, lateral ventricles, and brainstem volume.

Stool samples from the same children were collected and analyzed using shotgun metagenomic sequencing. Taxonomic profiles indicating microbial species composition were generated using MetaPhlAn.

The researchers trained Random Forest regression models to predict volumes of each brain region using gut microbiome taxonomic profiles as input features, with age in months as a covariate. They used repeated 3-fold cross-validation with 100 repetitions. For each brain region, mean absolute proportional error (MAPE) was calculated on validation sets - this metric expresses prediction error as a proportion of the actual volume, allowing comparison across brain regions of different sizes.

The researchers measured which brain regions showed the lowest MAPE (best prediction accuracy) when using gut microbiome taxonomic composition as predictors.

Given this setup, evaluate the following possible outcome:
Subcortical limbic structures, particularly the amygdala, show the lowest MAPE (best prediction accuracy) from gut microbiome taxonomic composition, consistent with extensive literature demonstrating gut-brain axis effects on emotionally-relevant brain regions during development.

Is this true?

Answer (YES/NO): NO